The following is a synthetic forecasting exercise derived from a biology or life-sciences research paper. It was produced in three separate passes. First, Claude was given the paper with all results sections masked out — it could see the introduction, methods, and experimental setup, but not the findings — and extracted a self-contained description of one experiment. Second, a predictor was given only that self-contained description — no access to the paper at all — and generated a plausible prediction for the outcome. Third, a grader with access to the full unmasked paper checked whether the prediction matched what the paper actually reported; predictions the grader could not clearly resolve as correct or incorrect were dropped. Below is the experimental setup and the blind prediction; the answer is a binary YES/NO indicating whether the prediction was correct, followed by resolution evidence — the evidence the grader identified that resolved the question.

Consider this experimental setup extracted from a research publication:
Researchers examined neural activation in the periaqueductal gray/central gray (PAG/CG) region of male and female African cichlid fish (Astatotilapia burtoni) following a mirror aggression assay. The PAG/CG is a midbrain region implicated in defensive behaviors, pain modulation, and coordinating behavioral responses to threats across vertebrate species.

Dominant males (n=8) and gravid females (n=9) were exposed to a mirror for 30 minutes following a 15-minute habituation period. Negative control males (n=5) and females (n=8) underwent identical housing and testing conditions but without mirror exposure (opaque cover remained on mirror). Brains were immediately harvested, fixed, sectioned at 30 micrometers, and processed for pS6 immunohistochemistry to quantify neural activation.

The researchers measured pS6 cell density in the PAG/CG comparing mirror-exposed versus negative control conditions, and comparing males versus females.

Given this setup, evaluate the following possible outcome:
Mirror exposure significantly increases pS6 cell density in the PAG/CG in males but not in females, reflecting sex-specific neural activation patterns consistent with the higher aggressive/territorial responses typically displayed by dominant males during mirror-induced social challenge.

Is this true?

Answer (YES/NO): NO